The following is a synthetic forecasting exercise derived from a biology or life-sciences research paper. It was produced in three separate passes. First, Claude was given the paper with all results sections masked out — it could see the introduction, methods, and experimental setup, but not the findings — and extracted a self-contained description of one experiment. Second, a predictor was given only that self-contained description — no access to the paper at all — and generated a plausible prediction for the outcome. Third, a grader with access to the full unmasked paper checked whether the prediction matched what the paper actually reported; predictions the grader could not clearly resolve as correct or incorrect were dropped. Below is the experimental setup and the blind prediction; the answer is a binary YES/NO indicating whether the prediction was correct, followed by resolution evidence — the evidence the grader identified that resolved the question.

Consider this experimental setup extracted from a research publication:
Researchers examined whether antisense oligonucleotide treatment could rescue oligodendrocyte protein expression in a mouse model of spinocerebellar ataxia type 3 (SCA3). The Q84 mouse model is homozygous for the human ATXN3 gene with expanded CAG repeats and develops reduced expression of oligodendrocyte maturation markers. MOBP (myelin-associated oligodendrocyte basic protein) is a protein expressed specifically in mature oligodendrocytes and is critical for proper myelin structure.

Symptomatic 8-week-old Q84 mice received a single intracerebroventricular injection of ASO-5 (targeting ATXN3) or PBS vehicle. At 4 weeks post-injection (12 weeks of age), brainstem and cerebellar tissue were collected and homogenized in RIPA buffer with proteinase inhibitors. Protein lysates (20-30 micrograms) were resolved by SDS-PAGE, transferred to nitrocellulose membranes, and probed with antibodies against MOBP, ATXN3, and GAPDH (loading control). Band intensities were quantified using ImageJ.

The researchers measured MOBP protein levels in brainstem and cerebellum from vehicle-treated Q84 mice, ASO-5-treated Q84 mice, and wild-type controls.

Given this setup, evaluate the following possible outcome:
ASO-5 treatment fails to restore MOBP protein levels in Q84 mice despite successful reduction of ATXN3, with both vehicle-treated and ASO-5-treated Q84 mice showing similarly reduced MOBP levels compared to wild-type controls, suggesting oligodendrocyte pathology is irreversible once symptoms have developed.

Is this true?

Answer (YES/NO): NO